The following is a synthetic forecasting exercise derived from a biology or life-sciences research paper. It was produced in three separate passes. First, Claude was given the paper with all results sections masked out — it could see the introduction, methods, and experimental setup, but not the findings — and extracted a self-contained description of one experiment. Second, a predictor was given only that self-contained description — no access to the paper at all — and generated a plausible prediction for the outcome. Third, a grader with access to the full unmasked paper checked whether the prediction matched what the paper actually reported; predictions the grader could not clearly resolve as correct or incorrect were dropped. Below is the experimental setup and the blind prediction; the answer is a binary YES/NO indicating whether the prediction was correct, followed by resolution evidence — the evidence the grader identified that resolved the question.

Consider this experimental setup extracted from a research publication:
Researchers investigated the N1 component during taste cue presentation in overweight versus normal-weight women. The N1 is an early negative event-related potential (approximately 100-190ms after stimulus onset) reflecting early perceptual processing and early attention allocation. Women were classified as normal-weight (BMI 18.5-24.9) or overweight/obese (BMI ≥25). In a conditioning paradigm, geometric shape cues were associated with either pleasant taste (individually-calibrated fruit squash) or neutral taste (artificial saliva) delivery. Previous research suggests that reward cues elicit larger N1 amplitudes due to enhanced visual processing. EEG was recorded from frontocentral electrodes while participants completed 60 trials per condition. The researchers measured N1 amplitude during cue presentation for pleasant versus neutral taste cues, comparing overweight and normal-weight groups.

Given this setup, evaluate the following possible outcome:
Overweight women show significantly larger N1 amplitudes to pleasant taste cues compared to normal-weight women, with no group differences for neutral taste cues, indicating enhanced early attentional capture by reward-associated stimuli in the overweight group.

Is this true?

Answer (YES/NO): NO